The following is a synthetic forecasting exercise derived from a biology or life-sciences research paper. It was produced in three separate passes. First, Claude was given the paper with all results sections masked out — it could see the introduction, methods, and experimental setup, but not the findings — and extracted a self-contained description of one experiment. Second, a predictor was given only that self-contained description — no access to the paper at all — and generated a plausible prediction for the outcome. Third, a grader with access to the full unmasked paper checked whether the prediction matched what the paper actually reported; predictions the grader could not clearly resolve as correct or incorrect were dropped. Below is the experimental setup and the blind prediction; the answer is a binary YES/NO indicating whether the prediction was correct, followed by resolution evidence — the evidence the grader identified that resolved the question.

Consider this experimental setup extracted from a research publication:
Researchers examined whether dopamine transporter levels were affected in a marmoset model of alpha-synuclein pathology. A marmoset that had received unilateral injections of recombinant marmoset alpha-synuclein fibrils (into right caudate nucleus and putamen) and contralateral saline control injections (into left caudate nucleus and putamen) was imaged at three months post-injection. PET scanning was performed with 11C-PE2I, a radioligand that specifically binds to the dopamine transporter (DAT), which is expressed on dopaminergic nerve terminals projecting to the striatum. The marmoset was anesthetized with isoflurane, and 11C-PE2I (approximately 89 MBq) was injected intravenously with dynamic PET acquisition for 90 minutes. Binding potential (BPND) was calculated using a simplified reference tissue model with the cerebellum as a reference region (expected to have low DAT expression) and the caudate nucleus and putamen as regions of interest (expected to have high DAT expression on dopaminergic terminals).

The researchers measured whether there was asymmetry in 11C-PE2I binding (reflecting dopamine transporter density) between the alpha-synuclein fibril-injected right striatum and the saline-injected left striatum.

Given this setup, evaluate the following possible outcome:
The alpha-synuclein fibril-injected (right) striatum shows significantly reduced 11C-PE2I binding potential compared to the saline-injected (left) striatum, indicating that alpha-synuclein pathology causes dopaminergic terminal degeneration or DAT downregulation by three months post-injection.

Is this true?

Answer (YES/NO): YES